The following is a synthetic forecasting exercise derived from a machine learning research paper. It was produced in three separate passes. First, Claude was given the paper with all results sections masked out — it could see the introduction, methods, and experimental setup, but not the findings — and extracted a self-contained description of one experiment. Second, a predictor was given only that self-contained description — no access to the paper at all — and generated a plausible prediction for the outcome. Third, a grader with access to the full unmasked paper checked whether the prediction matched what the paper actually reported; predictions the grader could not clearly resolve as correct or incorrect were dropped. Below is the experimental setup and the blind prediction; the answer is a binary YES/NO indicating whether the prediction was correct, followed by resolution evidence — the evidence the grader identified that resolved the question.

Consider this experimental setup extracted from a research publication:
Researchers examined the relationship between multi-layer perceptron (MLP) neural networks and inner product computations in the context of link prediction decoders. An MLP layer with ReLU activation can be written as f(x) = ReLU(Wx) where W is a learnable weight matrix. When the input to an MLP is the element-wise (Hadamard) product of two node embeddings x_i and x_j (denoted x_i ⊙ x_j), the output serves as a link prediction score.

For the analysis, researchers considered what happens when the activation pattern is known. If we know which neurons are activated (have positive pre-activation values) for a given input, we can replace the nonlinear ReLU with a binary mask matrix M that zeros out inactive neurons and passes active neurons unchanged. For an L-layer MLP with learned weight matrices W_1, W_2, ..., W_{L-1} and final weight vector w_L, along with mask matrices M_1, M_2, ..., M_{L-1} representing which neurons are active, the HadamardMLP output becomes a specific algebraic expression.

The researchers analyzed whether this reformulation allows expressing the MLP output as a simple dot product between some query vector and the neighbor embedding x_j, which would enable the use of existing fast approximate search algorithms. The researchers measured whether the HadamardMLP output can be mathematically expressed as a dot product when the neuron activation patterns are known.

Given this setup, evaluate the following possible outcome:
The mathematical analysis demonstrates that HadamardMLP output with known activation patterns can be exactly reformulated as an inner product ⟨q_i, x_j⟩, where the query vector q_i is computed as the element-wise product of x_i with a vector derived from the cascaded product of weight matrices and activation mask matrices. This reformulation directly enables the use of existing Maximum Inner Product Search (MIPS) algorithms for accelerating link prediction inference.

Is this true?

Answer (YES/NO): YES